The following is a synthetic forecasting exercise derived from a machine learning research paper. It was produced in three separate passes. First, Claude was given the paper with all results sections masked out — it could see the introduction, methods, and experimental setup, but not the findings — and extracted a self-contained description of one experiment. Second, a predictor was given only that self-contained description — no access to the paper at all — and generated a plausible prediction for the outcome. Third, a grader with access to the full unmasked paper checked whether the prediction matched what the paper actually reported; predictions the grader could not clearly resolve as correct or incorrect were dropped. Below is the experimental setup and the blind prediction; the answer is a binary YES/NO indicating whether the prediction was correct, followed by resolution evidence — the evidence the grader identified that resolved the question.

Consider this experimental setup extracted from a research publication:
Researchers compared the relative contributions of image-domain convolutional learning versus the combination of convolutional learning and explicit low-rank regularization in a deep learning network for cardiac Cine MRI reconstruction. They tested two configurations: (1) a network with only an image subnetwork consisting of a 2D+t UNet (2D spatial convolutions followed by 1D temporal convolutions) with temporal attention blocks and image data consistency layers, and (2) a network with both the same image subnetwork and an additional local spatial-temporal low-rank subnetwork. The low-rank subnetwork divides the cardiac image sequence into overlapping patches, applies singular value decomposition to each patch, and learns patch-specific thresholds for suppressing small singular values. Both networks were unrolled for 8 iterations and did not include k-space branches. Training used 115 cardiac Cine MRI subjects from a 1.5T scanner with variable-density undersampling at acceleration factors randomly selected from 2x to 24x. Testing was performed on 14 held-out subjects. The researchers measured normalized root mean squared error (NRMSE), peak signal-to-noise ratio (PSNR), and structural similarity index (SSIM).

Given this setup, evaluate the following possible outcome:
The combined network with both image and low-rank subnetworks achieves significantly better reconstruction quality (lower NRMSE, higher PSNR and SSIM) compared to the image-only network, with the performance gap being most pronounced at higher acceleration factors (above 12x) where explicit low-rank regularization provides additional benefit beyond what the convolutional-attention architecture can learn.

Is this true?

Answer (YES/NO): NO